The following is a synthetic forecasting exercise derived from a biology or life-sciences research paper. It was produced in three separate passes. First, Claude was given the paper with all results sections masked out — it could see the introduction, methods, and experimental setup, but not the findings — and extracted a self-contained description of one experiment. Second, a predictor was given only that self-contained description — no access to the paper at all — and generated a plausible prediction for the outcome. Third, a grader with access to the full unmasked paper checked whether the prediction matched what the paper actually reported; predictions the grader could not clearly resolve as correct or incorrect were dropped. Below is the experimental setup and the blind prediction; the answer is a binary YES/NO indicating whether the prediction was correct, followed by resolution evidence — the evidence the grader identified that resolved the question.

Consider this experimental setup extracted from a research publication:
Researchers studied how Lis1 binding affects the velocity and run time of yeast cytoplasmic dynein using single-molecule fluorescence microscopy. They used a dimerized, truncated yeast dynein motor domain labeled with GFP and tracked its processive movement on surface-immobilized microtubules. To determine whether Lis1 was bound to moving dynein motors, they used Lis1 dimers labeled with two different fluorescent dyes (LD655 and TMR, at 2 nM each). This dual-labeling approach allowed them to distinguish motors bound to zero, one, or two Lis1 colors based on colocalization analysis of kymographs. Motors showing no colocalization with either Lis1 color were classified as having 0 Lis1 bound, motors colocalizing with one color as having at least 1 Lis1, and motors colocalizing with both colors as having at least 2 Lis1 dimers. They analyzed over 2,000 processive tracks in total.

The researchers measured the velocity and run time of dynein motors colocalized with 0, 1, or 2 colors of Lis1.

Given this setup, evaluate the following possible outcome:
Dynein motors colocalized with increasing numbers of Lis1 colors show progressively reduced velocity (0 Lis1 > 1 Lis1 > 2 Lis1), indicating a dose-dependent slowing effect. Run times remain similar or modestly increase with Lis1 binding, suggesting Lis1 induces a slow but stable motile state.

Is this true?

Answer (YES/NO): NO